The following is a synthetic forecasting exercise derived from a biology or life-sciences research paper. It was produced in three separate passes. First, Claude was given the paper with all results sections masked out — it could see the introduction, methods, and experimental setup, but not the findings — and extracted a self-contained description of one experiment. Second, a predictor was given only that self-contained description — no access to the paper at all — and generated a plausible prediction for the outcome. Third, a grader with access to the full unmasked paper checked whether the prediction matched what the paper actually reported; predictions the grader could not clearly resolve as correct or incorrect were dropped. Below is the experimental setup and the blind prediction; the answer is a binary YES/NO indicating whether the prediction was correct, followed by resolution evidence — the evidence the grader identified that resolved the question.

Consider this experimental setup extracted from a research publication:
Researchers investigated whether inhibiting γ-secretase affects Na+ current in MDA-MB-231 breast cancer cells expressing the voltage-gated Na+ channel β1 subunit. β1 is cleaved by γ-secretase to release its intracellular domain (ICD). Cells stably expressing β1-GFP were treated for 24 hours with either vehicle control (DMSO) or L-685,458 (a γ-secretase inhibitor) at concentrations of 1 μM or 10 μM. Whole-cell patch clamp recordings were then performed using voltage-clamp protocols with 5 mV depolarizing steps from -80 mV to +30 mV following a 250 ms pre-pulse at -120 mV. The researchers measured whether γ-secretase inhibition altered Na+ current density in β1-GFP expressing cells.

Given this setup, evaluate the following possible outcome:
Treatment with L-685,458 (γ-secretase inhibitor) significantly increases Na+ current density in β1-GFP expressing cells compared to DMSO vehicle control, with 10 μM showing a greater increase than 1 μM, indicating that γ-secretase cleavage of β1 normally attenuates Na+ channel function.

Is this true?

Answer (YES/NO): NO